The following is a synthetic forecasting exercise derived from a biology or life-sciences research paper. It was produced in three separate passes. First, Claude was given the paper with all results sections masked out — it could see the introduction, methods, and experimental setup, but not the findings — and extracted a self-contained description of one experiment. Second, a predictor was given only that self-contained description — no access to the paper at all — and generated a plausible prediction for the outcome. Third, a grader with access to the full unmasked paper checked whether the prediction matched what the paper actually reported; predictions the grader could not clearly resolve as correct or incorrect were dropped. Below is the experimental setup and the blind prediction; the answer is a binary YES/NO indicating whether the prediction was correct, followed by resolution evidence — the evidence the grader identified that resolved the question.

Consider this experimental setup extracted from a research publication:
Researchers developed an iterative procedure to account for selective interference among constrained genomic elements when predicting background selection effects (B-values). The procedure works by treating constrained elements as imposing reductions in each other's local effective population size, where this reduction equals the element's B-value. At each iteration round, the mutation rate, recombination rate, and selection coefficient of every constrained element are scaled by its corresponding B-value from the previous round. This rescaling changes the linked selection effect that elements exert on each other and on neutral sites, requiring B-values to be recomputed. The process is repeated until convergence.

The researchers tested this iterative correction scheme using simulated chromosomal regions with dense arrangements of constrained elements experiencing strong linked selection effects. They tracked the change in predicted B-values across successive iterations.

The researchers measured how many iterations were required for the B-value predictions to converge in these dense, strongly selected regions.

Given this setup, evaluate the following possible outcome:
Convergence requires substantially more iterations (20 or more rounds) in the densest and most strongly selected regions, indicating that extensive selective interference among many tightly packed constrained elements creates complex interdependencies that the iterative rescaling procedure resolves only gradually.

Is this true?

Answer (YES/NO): NO